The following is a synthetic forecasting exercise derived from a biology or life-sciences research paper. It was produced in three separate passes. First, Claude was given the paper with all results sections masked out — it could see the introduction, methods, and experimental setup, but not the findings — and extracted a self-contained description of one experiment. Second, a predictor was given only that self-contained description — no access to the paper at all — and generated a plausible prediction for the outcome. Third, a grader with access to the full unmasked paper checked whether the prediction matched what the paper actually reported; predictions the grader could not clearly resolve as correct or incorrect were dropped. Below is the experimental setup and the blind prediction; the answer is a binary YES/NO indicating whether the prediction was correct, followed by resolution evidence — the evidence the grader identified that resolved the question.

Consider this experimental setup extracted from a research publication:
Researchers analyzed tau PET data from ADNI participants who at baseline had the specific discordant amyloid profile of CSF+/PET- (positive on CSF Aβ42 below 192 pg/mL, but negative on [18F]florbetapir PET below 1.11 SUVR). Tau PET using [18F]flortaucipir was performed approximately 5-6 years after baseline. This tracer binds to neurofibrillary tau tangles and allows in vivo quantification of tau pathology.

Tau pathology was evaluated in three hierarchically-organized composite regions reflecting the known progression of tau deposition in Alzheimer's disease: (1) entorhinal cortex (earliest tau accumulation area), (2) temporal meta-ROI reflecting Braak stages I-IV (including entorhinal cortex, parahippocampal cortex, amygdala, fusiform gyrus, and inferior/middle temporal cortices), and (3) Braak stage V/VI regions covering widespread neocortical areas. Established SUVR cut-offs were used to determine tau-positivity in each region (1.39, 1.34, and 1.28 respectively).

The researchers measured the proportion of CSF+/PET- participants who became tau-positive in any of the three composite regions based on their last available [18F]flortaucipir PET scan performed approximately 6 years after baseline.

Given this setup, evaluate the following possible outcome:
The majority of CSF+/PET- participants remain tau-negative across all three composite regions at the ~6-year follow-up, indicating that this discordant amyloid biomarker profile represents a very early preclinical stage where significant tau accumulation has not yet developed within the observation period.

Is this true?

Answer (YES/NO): YES